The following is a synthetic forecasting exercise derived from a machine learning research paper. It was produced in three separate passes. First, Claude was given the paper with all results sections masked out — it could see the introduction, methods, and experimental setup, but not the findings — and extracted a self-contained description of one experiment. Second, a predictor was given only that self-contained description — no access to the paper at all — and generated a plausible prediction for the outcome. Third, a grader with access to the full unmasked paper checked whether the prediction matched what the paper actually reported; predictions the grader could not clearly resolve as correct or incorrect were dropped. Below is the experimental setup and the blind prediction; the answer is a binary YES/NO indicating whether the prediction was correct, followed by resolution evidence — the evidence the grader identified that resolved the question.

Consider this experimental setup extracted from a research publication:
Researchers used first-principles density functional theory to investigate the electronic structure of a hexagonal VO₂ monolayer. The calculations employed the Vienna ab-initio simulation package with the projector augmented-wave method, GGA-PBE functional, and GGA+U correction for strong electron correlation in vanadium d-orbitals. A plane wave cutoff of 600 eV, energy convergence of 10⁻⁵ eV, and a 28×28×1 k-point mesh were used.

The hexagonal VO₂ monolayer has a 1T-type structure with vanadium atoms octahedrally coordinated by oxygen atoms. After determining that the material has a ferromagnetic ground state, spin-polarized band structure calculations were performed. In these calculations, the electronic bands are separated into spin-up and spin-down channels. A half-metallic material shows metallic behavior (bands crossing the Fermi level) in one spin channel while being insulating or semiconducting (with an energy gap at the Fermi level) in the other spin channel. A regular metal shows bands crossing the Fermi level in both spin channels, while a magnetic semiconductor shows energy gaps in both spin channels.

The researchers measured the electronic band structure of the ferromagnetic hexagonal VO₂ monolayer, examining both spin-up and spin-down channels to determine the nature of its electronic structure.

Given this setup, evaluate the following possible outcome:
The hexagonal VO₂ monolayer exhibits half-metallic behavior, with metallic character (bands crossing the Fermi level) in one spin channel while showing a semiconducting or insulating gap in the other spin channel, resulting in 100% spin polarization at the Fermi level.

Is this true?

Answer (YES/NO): YES